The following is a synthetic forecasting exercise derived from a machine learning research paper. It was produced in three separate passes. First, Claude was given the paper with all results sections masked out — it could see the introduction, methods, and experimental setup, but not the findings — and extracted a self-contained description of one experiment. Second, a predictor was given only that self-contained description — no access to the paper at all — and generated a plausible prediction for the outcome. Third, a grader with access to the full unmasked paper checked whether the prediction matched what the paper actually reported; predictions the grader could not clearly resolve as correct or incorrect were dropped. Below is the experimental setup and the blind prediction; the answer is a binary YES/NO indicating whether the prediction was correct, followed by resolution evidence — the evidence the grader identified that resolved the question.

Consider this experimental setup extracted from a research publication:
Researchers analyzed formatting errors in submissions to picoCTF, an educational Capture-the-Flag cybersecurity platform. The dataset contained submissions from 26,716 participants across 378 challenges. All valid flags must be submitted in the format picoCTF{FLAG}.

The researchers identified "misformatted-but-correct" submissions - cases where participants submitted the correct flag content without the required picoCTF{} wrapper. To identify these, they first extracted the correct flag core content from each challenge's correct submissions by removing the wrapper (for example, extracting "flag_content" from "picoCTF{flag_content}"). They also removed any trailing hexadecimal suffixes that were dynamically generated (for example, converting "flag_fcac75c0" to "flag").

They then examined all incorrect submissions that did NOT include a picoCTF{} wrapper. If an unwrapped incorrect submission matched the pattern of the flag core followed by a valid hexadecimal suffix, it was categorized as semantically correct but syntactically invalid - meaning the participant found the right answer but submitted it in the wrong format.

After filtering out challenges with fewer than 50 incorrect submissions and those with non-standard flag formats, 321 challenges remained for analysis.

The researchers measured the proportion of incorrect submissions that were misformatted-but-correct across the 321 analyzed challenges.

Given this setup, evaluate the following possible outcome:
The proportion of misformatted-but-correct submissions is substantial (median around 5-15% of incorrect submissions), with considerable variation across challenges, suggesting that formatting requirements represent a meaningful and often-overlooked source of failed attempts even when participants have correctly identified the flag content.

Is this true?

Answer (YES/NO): NO